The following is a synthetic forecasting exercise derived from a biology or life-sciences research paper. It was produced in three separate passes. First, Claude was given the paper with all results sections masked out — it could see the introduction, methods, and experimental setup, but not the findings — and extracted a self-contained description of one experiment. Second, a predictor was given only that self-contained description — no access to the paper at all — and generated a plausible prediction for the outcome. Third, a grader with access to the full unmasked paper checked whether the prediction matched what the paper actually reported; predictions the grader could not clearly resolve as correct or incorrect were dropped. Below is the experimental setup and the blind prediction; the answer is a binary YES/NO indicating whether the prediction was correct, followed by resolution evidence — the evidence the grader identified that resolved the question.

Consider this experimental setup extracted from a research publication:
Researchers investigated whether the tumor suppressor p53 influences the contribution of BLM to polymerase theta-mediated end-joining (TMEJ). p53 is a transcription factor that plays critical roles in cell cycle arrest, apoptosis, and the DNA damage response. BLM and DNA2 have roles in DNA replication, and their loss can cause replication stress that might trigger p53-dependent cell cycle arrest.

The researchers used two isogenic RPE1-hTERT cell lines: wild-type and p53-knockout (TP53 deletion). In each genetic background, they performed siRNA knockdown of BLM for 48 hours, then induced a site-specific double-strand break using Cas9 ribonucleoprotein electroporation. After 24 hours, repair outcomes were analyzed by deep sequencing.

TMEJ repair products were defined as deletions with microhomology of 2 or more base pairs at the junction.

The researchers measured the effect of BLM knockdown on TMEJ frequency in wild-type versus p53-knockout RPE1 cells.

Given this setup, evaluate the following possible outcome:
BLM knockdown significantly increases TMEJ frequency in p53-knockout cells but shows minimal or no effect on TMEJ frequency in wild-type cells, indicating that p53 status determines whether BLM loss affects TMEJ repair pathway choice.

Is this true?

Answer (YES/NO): NO